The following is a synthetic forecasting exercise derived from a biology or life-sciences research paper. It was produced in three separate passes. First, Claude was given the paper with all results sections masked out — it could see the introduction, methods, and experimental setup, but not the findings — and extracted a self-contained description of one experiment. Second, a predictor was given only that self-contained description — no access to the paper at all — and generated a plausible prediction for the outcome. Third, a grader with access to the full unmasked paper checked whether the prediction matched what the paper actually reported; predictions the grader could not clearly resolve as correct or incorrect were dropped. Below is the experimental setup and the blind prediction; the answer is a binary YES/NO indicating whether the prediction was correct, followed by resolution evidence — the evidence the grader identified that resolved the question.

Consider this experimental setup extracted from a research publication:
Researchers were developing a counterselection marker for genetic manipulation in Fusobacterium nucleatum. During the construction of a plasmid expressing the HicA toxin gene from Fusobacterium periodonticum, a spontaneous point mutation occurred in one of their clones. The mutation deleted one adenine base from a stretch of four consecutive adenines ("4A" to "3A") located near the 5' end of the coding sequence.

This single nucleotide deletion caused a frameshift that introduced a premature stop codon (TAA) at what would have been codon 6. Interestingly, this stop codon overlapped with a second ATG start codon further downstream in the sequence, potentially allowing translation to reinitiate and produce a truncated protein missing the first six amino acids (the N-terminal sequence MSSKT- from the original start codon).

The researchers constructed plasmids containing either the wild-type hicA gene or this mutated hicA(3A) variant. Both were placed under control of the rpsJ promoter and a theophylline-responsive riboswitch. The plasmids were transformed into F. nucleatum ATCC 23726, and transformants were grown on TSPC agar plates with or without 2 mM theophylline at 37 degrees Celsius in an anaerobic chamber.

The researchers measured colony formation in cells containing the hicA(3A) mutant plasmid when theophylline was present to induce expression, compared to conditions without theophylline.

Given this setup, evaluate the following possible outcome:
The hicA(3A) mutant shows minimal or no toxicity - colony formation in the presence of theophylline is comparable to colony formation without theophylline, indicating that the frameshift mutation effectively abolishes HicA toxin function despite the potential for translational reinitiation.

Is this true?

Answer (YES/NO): NO